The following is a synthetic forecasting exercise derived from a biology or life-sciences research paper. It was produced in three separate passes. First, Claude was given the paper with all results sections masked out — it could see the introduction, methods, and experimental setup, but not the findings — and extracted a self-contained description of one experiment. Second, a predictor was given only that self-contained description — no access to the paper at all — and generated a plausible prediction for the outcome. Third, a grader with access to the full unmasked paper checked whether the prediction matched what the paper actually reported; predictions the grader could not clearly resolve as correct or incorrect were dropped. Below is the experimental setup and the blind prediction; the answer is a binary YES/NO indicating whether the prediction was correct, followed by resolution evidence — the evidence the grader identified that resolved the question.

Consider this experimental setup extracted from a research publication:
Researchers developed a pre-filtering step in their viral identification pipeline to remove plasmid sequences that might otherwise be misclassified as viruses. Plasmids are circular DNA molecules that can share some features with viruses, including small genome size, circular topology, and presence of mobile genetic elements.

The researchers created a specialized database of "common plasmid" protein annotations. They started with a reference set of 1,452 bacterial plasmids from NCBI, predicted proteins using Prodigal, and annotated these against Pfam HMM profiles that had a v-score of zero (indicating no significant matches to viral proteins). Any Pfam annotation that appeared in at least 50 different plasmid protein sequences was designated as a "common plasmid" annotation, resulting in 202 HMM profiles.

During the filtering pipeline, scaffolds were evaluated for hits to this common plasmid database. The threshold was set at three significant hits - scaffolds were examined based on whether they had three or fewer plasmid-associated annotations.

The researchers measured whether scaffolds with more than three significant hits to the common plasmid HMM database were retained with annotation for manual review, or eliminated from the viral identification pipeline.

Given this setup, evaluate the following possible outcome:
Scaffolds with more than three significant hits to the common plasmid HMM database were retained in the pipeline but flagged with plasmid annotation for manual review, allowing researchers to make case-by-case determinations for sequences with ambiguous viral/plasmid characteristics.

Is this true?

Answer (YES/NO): NO